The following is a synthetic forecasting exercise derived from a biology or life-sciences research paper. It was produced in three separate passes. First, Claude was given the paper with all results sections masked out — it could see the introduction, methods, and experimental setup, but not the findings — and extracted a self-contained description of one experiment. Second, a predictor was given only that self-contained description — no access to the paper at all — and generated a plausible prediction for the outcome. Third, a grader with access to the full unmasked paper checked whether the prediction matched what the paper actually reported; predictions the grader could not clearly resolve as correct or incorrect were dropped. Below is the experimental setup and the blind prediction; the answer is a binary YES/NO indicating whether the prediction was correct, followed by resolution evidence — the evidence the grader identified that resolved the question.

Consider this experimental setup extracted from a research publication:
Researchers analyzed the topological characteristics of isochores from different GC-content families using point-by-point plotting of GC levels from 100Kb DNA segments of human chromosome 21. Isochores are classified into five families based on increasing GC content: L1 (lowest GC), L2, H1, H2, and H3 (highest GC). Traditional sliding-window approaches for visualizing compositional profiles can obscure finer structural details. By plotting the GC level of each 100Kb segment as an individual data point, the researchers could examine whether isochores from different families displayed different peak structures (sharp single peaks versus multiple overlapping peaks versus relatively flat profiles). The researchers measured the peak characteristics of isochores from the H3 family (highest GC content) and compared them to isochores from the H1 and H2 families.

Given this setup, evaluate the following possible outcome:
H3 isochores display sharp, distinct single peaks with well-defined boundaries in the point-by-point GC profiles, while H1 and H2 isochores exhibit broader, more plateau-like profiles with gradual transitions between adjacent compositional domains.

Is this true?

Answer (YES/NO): NO